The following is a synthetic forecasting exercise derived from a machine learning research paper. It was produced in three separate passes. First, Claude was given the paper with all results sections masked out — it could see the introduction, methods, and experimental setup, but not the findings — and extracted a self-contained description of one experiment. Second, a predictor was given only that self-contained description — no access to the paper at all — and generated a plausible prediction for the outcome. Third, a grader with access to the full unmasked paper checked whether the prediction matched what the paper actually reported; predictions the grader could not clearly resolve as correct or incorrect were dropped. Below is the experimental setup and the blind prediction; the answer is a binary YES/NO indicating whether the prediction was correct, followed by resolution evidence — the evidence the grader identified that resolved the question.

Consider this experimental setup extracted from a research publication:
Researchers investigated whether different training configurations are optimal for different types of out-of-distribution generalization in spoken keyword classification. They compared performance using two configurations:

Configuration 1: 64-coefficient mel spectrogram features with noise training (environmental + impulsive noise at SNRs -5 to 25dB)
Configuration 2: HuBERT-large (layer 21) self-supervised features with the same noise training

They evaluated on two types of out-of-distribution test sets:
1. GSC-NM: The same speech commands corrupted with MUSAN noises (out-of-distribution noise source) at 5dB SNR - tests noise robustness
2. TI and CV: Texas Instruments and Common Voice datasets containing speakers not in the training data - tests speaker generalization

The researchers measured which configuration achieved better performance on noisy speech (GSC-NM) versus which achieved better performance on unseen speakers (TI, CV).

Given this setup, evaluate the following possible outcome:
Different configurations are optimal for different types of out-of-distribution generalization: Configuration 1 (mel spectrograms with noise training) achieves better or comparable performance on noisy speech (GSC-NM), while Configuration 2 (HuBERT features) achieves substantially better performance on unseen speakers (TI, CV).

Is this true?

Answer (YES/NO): YES